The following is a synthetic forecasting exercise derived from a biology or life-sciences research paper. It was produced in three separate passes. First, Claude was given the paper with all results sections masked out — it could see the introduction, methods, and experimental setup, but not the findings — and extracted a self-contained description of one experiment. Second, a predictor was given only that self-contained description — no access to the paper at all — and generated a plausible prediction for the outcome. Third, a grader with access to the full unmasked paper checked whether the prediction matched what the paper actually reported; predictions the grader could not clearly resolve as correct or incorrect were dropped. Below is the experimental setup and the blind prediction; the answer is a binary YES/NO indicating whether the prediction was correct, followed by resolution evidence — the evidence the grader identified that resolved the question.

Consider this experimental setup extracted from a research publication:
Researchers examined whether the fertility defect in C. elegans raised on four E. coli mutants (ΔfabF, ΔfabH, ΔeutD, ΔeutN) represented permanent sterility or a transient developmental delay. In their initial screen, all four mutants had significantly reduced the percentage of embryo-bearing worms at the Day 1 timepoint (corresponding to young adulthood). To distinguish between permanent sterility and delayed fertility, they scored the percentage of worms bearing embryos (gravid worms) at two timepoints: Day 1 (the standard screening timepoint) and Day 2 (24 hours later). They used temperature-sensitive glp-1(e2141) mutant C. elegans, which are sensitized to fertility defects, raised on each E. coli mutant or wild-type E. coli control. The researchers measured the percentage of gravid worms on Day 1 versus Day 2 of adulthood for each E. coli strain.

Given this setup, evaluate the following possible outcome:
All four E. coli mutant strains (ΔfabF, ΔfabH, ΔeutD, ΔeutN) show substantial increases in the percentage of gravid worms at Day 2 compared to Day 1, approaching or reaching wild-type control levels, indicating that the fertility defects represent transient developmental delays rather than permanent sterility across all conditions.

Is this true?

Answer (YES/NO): YES